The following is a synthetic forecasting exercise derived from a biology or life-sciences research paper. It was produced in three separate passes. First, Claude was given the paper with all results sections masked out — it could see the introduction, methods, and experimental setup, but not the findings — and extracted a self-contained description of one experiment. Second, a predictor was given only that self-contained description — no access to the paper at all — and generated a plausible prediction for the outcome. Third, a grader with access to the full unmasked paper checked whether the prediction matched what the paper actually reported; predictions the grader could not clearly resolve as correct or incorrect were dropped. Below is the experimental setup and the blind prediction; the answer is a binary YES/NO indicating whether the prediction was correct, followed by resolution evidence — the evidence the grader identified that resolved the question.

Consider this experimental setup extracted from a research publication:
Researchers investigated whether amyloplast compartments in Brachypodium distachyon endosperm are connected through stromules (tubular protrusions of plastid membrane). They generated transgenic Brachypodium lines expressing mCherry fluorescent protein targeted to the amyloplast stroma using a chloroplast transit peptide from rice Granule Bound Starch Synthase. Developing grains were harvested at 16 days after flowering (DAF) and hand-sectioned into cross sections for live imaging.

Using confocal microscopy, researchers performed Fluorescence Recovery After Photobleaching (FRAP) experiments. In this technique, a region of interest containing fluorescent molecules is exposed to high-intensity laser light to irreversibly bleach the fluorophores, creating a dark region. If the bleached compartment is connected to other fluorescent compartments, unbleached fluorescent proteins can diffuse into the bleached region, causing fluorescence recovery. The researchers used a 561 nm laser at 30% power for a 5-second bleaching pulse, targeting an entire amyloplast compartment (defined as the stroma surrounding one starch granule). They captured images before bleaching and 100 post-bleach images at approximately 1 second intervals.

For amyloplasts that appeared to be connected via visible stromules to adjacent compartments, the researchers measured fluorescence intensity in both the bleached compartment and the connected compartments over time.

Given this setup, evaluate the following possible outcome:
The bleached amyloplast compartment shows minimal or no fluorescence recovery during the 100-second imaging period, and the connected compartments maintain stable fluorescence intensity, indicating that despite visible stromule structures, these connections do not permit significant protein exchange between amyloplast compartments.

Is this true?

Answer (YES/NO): NO